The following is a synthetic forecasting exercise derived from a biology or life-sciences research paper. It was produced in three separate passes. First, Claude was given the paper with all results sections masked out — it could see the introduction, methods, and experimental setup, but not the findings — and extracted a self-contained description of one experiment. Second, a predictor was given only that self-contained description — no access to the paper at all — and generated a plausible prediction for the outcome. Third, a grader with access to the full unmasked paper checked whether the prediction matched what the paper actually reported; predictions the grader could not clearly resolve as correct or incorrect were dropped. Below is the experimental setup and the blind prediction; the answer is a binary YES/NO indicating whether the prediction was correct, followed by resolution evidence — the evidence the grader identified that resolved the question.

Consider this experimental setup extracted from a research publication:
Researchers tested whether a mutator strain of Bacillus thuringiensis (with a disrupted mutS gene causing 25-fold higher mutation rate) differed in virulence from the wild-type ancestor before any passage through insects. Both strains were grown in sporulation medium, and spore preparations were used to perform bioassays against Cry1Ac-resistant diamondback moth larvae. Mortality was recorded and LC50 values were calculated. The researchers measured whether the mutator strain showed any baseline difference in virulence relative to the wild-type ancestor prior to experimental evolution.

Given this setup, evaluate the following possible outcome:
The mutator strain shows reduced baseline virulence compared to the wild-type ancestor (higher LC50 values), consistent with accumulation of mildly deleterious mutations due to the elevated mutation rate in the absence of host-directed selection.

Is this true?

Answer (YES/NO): NO